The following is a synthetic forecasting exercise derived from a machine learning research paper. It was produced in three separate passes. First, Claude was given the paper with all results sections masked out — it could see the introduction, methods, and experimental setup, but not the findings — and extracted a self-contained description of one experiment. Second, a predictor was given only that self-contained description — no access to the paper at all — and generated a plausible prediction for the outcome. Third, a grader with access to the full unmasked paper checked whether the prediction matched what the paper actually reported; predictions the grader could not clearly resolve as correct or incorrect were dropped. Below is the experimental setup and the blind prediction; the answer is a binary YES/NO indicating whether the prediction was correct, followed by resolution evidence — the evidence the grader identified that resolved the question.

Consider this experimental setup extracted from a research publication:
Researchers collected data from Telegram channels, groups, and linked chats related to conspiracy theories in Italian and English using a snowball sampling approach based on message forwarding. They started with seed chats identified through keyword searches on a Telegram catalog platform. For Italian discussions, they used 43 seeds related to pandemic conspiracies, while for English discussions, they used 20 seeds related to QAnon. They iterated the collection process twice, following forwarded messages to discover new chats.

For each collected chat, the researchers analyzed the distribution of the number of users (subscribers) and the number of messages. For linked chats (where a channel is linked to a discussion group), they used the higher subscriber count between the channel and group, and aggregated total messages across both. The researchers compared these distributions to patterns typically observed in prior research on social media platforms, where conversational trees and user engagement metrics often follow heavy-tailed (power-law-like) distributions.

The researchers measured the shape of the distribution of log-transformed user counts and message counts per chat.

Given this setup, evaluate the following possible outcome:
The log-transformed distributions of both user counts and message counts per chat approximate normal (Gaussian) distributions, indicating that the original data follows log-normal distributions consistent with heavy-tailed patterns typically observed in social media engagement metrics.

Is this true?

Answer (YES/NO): NO